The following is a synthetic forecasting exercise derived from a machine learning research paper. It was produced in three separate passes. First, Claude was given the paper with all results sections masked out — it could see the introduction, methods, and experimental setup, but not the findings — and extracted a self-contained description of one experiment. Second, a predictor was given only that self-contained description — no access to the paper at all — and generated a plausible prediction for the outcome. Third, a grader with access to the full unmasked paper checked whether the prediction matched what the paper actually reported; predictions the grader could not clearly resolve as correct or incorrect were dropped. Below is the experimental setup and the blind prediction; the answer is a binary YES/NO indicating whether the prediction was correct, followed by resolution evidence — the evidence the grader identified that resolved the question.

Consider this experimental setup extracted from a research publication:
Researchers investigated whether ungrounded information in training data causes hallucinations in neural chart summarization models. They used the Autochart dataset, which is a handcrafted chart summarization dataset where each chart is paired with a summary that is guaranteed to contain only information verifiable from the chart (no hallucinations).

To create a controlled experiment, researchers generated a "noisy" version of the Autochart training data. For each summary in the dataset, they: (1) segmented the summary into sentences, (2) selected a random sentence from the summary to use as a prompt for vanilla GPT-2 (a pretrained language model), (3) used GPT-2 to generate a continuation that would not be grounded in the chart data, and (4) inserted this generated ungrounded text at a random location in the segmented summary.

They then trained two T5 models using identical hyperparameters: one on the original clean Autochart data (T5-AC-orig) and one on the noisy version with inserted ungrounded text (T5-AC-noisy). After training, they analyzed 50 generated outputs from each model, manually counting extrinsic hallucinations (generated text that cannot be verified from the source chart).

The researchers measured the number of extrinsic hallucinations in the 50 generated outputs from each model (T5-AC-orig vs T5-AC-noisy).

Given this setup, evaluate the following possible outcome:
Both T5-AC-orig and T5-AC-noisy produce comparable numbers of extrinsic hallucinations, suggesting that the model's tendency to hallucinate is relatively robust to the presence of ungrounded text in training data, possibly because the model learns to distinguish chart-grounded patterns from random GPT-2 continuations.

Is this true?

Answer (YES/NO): NO